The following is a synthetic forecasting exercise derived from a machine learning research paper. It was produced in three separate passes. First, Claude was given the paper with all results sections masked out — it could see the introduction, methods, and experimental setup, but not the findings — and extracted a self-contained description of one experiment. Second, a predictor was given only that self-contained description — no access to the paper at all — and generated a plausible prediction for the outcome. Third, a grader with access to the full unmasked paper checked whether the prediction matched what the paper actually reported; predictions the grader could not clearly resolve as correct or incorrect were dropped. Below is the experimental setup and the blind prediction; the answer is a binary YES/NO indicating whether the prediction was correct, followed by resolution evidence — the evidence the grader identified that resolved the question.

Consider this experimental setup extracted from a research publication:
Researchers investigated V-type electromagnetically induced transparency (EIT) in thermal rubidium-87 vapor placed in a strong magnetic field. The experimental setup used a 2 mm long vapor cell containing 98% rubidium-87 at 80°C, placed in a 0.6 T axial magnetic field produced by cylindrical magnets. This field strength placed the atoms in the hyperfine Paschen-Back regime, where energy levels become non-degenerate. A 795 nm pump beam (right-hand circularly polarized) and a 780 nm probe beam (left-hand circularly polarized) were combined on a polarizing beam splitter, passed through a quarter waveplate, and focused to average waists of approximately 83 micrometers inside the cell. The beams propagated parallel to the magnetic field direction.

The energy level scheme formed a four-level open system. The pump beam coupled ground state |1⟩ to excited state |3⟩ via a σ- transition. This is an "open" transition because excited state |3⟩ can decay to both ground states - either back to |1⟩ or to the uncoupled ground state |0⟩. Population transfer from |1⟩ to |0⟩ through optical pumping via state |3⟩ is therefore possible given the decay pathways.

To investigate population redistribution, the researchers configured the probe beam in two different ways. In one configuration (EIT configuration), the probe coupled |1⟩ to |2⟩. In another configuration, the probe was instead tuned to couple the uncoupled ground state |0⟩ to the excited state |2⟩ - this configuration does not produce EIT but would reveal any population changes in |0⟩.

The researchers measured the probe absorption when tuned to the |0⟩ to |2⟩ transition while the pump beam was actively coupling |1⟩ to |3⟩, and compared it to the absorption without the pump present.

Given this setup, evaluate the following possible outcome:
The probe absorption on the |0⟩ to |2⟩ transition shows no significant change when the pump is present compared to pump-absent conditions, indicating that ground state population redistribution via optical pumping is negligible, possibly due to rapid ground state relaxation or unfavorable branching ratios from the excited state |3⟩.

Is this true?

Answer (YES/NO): NO